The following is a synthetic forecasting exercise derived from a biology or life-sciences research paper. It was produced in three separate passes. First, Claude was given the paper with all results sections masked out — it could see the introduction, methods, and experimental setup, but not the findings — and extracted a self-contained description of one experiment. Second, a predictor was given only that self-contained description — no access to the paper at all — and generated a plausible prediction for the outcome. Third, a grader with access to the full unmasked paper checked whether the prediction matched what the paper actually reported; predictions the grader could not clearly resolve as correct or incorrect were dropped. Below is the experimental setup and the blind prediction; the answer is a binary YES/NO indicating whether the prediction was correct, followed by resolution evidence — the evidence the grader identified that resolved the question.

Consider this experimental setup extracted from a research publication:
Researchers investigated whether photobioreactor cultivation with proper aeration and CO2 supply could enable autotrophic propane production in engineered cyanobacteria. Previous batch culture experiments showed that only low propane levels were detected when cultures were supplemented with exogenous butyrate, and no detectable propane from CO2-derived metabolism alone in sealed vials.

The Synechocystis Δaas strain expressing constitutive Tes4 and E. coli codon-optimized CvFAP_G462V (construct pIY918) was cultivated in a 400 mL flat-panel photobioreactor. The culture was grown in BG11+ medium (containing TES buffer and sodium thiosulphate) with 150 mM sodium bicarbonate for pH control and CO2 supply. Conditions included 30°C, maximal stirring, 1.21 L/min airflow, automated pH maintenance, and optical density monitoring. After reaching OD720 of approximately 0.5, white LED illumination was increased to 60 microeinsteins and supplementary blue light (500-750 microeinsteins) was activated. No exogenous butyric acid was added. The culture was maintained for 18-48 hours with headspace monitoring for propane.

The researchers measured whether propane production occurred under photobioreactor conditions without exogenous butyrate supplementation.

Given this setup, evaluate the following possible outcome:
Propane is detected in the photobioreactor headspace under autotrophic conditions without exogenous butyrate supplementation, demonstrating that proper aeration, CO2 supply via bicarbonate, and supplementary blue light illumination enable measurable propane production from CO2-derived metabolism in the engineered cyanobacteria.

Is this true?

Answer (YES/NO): YES